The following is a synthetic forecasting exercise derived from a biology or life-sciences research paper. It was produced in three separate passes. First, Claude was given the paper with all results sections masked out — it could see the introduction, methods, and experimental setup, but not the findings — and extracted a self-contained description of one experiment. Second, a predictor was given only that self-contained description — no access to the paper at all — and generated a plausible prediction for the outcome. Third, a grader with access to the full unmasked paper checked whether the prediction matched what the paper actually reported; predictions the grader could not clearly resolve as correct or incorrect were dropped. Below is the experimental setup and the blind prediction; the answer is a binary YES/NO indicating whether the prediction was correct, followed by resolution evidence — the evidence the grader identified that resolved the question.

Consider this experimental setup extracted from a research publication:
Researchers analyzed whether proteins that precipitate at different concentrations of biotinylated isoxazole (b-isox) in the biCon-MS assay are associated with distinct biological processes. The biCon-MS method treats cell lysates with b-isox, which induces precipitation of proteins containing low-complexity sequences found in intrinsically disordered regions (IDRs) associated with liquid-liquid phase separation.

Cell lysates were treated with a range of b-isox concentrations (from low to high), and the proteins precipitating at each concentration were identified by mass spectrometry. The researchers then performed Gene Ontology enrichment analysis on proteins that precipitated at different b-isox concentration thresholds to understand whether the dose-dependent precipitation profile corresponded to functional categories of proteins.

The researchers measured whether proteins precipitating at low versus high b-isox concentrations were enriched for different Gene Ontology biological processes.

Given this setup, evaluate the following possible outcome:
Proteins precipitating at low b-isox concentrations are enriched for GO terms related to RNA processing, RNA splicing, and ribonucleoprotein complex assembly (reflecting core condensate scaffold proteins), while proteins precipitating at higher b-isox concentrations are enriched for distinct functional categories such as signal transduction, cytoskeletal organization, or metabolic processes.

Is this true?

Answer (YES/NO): NO